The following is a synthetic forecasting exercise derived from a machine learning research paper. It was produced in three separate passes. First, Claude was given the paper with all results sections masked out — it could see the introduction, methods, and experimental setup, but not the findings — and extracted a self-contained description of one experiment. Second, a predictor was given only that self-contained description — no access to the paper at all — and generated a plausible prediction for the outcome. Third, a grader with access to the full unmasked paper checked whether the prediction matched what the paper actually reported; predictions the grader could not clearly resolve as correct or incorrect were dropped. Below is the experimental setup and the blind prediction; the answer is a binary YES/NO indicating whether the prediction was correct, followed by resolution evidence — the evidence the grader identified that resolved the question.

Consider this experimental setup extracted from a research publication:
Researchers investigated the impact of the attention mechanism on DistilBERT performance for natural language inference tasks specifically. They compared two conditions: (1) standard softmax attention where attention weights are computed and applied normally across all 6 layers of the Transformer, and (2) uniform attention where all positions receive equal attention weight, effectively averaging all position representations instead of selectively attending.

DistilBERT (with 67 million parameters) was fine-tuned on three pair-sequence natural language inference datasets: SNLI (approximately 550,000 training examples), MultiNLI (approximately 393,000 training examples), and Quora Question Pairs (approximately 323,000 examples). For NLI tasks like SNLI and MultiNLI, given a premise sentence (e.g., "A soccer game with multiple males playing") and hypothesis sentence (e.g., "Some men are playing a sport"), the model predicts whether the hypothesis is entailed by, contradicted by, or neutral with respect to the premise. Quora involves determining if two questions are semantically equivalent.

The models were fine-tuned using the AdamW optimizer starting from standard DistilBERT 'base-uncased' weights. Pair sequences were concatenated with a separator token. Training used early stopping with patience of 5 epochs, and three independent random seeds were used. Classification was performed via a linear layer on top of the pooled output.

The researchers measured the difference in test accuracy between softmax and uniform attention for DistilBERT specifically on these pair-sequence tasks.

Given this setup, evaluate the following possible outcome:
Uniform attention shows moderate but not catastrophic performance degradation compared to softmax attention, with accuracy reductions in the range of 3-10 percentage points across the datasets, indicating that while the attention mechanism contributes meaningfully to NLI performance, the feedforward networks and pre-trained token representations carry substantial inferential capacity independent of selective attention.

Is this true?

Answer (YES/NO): NO